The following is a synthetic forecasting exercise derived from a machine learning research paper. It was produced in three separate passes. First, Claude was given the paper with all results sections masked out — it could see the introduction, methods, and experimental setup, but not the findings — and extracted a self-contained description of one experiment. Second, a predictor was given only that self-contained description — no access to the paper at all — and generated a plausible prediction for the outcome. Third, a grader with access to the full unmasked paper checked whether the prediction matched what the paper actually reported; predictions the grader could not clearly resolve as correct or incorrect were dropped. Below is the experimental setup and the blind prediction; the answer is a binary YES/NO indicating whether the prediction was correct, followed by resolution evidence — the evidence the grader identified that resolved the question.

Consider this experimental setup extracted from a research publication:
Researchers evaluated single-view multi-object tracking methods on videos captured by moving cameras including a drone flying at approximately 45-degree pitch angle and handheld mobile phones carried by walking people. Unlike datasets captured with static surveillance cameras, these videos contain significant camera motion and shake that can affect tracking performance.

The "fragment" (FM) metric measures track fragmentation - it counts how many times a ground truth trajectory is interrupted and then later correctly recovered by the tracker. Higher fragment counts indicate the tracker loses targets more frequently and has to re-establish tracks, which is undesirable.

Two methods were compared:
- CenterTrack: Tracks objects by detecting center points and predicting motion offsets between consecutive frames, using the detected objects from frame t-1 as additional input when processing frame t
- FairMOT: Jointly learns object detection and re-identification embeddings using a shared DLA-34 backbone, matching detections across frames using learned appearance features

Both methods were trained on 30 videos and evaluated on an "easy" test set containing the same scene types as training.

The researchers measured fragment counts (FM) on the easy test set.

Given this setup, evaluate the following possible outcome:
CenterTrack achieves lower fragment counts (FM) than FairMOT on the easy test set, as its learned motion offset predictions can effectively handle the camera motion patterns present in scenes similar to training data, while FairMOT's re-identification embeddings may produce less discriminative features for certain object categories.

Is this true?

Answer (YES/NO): YES